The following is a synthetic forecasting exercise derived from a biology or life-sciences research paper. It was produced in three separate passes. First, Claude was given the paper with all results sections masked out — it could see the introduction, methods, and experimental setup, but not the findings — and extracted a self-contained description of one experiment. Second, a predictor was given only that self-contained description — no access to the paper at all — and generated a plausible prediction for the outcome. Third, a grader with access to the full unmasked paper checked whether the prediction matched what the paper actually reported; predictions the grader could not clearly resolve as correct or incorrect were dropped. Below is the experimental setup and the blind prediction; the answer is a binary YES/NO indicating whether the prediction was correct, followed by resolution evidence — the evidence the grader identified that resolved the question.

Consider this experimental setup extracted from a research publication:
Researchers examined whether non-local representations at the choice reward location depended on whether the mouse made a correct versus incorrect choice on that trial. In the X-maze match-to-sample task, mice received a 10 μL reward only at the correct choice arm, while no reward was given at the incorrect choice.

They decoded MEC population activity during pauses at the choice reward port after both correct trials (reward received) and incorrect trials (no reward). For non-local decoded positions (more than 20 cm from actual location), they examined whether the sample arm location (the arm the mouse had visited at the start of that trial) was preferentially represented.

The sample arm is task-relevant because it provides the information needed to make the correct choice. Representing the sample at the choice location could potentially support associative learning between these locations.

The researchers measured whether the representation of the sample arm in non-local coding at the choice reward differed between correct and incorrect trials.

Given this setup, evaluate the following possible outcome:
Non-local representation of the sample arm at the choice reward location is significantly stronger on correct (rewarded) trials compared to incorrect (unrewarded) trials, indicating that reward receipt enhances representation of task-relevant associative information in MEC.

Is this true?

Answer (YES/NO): YES